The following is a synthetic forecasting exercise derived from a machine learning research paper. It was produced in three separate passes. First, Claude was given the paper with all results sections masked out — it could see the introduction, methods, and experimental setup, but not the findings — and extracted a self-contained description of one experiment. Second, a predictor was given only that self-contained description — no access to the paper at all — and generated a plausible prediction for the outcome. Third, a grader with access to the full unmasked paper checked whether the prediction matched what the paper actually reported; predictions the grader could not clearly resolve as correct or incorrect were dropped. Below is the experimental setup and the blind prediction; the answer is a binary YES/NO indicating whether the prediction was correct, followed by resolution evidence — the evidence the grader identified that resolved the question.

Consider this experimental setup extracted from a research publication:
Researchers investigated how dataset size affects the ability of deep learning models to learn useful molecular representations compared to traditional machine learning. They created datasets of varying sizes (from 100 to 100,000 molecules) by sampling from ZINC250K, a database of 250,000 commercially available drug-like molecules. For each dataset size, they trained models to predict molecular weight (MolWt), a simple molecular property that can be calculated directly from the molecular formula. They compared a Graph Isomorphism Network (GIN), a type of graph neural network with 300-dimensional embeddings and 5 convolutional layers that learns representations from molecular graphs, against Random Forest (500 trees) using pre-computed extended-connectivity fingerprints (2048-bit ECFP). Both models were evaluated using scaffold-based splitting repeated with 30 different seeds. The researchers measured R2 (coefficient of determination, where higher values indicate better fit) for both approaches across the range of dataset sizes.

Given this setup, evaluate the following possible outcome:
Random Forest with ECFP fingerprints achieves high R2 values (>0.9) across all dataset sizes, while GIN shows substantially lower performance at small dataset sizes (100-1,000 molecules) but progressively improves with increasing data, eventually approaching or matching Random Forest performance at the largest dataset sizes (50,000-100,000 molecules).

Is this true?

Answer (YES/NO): NO